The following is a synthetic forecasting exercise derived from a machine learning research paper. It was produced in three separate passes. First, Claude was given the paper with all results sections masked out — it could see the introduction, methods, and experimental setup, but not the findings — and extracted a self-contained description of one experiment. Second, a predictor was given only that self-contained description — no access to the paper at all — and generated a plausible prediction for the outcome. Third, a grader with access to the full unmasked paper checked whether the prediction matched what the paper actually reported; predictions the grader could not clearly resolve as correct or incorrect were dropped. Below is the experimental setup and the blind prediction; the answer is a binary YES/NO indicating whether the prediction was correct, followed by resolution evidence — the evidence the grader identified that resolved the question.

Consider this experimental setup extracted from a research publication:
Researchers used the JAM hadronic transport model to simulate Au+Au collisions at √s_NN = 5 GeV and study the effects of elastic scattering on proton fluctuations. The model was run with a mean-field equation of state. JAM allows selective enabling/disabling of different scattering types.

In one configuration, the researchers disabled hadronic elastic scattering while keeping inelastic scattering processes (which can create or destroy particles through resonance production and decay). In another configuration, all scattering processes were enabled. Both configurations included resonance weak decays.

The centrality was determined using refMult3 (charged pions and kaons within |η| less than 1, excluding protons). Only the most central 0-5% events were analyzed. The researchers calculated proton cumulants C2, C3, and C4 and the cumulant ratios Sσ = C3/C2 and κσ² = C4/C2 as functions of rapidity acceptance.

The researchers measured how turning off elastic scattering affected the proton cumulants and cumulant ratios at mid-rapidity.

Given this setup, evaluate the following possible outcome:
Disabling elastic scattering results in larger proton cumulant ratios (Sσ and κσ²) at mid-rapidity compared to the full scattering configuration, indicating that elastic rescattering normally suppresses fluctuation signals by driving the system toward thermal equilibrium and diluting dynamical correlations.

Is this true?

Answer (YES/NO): NO